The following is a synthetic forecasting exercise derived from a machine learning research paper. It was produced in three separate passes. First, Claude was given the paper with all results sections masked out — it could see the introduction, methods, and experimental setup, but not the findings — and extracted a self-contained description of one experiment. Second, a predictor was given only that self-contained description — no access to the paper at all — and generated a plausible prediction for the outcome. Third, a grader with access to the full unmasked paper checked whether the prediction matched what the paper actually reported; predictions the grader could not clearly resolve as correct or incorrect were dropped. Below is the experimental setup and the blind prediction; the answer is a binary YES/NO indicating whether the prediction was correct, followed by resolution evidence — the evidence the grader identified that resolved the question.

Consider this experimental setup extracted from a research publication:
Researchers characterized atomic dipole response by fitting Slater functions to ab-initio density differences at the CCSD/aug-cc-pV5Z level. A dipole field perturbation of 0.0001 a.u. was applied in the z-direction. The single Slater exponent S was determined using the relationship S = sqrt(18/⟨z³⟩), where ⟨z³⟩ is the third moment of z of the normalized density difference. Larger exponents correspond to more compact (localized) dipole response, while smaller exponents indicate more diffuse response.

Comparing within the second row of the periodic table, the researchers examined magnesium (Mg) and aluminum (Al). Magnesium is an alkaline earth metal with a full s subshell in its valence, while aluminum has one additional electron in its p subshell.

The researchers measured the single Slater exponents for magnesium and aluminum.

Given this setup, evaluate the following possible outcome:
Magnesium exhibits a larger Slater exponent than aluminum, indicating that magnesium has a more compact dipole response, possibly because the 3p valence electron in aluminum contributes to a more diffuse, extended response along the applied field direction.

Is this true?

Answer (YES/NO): NO